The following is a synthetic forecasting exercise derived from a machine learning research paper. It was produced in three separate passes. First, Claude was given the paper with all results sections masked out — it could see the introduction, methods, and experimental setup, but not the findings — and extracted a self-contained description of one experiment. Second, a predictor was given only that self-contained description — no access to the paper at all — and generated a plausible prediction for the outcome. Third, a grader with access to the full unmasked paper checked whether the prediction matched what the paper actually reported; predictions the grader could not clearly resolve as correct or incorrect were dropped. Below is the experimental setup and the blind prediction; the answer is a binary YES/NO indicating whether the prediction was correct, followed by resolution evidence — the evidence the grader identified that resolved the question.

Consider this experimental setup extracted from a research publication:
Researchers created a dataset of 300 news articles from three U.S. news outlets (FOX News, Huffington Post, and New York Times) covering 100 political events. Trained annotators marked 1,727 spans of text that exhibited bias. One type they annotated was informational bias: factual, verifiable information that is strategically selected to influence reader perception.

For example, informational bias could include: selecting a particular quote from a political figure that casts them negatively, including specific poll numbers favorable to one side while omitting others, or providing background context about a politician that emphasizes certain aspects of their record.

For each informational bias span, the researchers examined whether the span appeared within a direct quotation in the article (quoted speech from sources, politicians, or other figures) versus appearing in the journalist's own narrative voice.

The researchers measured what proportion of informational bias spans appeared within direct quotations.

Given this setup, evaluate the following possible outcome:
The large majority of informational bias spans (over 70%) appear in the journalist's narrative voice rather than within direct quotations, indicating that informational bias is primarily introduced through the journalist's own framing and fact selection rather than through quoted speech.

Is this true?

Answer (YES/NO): NO